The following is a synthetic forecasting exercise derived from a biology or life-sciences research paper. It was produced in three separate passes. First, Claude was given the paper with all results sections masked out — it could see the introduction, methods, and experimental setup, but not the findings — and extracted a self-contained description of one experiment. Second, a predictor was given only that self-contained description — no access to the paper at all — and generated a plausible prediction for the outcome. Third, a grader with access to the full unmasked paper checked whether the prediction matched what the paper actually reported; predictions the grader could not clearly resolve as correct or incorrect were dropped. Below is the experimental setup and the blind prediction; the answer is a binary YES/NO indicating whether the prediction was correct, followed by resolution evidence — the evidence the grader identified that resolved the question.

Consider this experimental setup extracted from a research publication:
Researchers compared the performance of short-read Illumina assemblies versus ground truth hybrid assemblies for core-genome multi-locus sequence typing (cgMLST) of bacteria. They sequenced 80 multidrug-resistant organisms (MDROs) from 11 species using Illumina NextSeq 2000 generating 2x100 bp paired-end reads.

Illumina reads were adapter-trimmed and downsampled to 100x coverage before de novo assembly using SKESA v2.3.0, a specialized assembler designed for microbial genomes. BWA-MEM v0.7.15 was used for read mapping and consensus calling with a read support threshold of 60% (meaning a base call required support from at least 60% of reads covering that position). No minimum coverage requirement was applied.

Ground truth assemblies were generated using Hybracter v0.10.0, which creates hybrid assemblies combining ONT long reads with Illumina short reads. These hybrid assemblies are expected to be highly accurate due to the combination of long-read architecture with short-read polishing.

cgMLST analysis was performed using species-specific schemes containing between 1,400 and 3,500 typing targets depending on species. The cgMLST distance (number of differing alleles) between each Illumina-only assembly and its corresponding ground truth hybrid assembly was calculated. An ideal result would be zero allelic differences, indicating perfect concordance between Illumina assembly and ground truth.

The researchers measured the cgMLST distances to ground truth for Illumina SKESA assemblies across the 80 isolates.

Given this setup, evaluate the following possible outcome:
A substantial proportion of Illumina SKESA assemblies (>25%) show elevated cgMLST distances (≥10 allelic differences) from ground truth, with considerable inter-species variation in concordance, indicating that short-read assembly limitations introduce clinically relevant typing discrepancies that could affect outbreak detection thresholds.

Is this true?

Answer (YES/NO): NO